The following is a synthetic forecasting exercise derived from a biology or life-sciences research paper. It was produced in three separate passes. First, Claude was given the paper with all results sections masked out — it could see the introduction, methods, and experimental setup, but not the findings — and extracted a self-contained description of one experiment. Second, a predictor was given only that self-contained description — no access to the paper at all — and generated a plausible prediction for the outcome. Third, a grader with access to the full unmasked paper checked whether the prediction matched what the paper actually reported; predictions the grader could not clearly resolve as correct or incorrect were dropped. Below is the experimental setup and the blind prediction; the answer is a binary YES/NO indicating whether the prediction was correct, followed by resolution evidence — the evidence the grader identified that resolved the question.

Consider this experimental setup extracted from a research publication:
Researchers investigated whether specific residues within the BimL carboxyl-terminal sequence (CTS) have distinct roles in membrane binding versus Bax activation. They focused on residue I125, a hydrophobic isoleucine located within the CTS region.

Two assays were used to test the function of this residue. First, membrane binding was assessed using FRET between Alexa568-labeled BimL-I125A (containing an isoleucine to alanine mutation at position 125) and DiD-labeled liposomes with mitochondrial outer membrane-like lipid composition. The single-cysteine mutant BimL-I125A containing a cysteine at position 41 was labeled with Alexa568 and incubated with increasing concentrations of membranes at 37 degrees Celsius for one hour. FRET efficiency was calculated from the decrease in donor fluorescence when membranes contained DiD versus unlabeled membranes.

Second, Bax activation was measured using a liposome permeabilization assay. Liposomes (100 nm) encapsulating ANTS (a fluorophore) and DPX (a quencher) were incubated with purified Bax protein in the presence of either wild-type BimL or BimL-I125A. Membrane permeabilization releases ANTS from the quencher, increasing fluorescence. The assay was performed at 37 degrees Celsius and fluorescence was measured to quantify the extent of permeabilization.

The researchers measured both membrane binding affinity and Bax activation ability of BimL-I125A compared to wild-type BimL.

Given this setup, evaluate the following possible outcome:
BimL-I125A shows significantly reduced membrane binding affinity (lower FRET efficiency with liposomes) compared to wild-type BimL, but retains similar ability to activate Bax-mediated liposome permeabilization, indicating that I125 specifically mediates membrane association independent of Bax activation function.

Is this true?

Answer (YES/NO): NO